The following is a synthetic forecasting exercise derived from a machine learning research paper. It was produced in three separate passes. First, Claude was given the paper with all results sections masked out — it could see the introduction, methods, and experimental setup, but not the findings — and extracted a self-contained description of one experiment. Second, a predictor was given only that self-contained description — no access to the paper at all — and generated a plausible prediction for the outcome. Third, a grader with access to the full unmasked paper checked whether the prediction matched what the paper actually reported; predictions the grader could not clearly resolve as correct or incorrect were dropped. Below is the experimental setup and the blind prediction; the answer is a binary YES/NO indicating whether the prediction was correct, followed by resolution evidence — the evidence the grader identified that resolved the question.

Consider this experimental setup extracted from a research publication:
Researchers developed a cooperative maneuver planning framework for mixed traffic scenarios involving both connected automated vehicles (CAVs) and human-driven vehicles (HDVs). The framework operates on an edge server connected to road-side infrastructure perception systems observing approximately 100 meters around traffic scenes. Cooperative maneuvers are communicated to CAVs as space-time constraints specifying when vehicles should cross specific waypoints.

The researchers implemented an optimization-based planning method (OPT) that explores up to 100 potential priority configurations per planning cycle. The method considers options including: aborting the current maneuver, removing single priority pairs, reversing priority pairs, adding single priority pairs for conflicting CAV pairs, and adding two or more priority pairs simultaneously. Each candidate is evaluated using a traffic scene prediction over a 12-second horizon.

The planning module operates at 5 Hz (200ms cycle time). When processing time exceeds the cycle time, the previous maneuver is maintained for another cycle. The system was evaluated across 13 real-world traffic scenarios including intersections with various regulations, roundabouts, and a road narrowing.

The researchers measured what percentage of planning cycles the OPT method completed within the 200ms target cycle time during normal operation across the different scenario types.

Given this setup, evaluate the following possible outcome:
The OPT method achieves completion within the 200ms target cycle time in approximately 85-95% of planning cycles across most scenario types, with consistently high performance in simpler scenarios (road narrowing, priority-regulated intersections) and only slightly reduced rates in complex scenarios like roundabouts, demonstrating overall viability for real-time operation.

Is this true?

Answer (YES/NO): NO